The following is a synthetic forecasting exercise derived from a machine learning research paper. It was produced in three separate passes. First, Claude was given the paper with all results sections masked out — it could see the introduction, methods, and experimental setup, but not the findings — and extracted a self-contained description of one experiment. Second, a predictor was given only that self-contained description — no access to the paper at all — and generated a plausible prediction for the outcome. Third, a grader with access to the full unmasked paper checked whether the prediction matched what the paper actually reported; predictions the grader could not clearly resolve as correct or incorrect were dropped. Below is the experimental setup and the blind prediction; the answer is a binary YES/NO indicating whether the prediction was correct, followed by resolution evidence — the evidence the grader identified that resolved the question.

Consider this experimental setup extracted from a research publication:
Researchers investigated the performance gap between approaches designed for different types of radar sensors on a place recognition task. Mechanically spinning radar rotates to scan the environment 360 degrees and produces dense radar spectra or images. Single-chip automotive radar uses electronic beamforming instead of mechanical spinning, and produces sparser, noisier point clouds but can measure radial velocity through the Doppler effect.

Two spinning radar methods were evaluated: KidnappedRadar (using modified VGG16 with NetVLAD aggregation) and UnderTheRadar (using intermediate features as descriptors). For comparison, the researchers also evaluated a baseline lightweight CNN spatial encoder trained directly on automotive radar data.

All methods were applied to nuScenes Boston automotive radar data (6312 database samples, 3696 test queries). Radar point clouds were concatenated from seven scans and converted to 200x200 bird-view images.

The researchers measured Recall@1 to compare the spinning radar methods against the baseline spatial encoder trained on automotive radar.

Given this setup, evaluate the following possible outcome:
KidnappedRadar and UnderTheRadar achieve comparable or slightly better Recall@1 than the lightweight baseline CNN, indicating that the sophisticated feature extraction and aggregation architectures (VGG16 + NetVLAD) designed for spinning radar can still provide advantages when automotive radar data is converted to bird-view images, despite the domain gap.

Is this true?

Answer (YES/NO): NO